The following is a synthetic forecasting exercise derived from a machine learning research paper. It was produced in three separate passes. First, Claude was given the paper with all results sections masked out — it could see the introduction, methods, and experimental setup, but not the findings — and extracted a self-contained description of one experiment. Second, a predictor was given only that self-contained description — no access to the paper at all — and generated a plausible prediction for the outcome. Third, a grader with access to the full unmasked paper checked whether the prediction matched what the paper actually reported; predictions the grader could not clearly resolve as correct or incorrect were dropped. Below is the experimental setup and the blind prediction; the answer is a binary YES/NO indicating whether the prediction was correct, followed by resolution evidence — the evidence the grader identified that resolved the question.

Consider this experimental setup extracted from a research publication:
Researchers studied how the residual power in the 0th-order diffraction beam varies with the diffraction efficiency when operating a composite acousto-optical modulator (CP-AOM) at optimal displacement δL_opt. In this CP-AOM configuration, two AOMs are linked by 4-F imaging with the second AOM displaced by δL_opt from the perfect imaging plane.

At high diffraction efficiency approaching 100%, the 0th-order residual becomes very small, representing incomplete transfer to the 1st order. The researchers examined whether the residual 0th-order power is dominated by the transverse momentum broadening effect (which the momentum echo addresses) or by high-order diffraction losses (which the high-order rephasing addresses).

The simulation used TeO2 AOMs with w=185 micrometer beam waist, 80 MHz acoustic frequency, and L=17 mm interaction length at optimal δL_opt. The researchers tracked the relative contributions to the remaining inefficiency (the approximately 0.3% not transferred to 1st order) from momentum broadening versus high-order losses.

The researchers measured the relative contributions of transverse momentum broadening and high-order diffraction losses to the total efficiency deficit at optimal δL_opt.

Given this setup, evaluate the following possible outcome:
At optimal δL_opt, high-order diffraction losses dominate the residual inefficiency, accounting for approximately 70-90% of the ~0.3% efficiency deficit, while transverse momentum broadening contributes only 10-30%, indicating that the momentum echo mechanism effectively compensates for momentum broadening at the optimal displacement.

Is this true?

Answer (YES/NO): NO